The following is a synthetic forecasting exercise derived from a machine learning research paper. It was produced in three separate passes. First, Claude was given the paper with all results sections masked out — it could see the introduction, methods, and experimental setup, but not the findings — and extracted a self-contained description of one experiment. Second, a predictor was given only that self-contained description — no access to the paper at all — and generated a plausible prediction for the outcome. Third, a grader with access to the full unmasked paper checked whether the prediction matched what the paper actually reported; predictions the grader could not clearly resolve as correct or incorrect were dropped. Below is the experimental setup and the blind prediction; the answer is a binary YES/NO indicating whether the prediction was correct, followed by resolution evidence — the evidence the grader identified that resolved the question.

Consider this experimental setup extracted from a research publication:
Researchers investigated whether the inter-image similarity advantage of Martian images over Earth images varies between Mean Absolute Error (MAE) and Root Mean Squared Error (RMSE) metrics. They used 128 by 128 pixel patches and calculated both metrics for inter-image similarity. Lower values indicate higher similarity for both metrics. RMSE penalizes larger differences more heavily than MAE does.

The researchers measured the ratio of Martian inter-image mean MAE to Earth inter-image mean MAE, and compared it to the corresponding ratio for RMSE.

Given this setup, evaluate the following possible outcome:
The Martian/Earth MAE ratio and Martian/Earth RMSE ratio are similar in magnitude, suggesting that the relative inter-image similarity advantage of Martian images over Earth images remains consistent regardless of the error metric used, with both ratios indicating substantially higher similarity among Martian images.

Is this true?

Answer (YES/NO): NO